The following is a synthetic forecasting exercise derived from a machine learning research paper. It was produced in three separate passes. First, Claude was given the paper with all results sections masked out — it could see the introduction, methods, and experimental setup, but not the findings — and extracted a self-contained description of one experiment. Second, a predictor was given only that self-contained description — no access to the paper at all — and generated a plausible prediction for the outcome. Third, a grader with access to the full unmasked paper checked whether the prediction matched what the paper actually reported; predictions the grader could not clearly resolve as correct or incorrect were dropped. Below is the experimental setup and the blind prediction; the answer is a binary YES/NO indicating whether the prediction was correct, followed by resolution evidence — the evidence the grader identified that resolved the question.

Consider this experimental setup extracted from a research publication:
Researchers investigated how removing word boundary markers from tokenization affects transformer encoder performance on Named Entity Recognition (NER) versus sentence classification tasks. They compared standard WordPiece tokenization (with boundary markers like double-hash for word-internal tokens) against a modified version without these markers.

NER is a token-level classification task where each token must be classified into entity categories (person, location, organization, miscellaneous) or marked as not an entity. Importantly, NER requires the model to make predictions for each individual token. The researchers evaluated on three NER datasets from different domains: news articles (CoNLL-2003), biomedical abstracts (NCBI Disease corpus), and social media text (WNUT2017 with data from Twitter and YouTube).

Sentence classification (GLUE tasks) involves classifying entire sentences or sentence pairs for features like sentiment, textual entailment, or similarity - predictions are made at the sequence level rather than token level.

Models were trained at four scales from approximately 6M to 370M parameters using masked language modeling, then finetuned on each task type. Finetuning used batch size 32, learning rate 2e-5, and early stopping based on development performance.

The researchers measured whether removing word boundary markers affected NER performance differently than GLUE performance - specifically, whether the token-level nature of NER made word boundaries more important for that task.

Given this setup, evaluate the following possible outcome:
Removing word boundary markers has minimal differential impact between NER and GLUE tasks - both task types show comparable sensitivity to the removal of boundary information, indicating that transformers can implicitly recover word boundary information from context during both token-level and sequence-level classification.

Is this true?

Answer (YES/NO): NO